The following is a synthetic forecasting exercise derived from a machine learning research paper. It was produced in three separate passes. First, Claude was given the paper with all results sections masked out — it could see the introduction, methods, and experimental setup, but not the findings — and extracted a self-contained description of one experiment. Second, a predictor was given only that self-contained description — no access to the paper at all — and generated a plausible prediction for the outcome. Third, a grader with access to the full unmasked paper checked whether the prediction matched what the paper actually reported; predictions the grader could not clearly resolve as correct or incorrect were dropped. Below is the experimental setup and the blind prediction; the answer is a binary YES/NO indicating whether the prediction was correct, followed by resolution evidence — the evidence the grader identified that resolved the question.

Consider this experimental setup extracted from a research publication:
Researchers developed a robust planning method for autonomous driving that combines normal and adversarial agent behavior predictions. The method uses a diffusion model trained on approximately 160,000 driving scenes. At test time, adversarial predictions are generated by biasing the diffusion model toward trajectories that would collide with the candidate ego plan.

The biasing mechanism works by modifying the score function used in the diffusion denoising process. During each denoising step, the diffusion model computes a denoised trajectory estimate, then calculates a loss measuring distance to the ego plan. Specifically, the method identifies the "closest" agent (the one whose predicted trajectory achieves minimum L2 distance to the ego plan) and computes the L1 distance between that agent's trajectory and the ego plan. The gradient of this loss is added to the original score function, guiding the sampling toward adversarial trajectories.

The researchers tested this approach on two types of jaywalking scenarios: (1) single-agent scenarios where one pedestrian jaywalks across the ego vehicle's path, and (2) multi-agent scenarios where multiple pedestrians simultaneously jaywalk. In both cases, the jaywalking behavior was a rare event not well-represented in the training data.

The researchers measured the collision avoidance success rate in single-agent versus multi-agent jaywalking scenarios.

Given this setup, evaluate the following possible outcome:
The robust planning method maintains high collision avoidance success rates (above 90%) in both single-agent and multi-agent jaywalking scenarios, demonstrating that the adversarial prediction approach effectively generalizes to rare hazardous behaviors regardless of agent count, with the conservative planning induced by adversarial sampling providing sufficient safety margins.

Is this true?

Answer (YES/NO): NO